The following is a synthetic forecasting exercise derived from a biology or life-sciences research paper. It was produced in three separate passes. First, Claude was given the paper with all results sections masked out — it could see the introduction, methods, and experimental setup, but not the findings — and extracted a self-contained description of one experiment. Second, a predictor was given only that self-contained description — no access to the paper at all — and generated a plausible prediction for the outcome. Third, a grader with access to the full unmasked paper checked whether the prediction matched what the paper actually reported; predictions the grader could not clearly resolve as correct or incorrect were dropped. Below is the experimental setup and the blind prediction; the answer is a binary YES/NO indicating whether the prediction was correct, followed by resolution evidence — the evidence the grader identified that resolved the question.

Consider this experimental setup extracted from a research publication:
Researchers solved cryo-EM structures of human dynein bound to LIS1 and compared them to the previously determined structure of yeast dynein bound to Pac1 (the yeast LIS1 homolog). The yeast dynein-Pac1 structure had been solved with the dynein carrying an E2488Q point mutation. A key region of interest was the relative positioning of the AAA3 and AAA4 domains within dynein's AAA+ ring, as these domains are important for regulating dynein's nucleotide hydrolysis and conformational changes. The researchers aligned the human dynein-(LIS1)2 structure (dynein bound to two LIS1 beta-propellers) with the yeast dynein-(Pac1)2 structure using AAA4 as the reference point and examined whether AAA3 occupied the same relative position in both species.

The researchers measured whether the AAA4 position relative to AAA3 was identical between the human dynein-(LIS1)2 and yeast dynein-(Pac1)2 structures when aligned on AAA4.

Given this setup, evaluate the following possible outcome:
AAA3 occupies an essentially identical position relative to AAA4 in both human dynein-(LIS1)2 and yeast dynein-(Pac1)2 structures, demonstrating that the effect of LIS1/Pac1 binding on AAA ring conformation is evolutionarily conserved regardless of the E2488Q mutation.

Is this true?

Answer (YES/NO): NO